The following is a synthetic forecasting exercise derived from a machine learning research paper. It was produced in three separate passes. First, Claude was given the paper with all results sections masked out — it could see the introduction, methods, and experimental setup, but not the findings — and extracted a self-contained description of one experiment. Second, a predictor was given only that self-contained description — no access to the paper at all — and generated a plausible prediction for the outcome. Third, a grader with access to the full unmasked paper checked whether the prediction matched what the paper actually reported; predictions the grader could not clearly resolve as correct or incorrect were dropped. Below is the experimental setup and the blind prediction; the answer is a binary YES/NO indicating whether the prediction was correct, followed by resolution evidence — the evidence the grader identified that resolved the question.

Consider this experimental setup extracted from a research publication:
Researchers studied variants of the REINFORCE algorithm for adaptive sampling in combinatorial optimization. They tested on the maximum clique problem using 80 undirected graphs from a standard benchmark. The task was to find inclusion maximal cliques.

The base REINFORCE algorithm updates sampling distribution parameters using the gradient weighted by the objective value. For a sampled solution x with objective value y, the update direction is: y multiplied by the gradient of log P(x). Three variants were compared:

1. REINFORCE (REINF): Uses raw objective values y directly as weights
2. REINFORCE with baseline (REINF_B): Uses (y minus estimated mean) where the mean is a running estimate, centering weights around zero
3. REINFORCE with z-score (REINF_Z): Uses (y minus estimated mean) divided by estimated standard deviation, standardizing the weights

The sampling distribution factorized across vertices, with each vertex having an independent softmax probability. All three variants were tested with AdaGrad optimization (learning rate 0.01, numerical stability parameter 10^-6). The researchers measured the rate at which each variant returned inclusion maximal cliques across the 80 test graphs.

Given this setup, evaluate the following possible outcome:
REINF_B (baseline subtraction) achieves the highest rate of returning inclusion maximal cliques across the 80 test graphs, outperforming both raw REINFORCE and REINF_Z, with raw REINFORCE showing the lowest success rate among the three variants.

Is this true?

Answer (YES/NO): NO